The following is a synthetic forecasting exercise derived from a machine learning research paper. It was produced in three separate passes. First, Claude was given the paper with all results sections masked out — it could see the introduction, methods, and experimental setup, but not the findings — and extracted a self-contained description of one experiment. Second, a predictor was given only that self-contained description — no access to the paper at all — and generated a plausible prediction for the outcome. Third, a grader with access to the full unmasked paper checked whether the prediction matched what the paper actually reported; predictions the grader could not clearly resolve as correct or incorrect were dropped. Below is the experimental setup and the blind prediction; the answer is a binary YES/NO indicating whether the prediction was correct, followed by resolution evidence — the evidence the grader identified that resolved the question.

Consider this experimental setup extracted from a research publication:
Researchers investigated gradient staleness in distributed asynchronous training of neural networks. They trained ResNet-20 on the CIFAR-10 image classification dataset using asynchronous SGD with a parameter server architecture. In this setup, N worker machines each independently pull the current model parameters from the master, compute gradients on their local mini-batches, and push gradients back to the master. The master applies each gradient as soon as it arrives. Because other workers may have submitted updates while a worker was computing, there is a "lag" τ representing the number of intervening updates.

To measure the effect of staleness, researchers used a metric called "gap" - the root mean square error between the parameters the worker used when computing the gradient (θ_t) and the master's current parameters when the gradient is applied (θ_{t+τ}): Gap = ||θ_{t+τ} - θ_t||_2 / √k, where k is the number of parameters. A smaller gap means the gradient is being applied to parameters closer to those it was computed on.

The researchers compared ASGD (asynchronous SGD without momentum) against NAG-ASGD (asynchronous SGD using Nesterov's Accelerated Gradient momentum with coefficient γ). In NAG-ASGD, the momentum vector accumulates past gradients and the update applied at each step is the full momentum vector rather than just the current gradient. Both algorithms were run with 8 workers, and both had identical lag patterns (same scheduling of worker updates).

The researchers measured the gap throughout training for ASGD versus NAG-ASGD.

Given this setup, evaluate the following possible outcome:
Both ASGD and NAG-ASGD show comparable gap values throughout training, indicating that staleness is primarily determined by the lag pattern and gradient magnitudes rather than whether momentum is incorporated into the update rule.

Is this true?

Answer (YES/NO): NO